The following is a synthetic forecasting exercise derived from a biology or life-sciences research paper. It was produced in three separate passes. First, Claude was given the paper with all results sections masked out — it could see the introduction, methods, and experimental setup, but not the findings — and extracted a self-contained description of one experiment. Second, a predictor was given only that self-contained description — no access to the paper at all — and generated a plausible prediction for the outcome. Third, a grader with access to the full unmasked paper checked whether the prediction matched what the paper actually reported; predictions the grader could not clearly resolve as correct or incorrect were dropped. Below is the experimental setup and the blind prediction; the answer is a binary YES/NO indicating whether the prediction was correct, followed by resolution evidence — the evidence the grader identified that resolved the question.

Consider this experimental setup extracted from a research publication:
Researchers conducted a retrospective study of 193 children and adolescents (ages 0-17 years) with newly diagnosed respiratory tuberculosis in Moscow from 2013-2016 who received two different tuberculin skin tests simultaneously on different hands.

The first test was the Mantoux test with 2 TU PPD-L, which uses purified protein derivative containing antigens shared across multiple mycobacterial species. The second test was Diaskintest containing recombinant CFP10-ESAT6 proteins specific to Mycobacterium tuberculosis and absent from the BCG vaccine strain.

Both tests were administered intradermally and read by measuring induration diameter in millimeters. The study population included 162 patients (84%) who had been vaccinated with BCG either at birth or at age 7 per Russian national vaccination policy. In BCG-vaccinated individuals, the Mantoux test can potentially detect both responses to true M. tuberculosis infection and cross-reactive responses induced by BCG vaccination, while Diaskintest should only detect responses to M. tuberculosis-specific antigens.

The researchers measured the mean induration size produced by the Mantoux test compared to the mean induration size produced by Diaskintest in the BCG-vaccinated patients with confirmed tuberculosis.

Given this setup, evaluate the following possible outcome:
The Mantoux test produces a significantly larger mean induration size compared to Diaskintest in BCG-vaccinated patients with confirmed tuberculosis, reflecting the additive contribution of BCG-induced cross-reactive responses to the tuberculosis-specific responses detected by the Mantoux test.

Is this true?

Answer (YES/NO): NO